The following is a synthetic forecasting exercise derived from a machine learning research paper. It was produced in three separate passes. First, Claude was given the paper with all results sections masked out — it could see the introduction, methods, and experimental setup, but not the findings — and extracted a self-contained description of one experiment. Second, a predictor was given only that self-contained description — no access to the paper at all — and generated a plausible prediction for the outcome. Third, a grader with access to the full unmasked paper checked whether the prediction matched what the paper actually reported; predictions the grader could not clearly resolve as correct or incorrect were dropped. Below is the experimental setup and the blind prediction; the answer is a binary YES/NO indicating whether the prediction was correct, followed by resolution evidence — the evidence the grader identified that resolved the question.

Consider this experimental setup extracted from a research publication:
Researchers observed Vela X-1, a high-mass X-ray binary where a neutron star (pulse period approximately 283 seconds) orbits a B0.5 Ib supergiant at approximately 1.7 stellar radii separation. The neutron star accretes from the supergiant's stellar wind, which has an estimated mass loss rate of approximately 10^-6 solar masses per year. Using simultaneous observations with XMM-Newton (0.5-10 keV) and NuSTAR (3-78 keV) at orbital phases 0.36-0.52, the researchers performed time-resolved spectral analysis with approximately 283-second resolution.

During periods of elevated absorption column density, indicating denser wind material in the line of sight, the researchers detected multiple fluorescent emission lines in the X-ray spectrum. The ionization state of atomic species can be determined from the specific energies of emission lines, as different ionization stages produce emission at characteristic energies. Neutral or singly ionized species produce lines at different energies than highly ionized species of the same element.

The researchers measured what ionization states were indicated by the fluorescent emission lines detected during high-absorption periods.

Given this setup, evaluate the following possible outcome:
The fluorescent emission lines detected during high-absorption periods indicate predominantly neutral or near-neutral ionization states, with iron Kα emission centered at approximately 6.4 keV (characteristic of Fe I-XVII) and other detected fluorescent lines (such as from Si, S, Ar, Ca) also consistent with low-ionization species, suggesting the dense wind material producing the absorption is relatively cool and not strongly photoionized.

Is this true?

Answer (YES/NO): NO